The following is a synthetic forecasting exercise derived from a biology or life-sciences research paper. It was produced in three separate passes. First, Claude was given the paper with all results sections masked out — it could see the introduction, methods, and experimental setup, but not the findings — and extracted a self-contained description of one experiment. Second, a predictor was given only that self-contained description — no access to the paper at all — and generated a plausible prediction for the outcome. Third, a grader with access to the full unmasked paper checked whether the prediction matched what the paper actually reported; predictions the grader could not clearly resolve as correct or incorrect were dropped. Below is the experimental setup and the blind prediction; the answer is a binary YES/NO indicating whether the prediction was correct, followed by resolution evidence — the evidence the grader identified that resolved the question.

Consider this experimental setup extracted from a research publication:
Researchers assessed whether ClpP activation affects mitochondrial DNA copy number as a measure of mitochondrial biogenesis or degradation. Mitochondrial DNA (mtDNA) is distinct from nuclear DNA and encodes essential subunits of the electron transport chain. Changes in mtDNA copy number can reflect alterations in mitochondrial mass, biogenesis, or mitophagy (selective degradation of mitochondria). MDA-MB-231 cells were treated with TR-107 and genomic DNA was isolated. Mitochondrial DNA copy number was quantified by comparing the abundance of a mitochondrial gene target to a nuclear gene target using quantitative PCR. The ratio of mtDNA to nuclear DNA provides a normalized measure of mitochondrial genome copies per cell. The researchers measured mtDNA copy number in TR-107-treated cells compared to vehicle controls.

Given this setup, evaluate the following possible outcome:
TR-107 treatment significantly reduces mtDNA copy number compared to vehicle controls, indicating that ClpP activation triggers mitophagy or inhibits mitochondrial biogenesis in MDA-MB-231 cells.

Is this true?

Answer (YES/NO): YES